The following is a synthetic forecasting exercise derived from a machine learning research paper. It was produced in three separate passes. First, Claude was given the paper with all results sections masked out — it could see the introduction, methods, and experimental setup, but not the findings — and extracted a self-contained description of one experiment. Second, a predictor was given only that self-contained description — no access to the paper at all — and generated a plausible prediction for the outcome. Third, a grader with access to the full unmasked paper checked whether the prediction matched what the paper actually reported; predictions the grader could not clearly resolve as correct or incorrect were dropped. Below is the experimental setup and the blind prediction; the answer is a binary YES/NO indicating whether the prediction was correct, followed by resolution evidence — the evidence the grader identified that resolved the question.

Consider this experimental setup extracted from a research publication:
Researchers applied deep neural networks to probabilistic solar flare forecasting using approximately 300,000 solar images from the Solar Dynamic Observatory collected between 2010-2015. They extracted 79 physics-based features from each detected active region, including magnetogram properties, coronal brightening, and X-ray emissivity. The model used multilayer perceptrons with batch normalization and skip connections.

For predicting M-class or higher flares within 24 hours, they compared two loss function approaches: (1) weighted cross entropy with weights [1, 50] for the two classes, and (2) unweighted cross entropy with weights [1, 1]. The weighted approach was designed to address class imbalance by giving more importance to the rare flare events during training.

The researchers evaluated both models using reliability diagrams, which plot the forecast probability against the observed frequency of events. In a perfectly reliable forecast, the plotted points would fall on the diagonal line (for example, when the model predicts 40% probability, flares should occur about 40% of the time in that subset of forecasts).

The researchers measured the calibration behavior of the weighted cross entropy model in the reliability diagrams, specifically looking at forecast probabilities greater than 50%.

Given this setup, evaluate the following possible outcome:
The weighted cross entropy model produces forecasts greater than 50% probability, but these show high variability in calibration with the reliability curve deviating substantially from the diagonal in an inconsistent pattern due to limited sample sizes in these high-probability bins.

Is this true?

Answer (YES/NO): NO